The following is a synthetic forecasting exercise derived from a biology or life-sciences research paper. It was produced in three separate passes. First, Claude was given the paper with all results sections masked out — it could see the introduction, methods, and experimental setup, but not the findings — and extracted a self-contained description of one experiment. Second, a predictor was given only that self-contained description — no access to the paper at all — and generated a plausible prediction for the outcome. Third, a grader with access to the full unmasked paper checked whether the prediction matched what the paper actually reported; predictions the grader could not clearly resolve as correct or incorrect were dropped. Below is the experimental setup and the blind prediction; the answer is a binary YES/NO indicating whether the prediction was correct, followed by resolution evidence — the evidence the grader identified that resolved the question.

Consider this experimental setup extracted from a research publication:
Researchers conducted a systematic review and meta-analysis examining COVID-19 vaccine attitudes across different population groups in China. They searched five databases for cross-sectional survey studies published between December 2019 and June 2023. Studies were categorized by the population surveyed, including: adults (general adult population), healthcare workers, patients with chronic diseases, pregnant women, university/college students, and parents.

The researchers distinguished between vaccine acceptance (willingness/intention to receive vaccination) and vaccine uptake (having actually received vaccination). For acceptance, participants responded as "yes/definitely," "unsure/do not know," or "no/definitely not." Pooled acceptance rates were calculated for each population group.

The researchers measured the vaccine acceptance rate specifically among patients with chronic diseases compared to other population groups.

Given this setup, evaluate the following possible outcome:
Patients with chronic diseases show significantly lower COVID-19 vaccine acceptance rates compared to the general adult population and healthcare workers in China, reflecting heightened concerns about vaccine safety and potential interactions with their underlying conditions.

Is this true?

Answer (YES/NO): YES